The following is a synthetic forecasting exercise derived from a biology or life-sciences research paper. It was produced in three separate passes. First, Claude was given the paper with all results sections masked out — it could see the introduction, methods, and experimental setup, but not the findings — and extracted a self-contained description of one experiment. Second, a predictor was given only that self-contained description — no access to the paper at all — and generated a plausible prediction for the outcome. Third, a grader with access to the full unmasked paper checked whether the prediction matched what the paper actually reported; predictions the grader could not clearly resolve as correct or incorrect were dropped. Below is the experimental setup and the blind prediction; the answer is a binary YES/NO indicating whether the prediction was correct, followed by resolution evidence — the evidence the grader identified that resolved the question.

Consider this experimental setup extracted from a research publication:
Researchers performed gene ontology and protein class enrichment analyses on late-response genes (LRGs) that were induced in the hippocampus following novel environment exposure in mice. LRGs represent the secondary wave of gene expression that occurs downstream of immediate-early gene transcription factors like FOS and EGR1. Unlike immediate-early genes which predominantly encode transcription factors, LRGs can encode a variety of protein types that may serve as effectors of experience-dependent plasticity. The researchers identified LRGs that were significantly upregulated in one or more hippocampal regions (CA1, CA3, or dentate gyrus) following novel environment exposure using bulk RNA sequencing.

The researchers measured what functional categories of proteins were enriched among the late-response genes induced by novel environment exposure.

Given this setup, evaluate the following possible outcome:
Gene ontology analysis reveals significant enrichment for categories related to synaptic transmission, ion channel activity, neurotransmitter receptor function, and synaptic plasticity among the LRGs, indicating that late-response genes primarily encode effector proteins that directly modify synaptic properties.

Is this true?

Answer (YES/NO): NO